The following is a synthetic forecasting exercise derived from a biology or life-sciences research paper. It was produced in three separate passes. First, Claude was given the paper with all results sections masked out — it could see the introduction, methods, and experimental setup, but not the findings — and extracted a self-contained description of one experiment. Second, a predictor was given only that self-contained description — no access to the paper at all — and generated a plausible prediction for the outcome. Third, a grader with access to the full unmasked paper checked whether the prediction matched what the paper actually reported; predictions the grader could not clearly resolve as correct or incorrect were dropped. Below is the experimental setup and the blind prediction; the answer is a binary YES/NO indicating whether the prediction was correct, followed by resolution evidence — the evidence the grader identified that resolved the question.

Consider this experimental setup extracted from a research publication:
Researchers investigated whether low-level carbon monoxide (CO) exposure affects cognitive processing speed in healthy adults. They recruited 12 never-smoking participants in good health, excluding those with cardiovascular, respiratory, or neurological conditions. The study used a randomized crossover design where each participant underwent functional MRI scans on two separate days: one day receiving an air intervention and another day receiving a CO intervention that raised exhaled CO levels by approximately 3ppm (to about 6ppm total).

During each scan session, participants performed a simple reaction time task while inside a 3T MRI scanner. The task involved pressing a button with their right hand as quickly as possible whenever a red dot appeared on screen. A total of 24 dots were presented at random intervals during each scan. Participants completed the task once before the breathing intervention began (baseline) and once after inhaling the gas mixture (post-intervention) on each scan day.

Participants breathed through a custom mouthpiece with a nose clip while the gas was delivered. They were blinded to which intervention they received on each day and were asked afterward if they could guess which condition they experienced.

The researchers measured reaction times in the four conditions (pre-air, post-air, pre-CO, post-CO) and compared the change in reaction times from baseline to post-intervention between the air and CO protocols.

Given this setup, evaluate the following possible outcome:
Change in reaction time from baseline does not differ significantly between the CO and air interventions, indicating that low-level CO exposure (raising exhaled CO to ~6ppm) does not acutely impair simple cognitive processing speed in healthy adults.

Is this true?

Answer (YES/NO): NO